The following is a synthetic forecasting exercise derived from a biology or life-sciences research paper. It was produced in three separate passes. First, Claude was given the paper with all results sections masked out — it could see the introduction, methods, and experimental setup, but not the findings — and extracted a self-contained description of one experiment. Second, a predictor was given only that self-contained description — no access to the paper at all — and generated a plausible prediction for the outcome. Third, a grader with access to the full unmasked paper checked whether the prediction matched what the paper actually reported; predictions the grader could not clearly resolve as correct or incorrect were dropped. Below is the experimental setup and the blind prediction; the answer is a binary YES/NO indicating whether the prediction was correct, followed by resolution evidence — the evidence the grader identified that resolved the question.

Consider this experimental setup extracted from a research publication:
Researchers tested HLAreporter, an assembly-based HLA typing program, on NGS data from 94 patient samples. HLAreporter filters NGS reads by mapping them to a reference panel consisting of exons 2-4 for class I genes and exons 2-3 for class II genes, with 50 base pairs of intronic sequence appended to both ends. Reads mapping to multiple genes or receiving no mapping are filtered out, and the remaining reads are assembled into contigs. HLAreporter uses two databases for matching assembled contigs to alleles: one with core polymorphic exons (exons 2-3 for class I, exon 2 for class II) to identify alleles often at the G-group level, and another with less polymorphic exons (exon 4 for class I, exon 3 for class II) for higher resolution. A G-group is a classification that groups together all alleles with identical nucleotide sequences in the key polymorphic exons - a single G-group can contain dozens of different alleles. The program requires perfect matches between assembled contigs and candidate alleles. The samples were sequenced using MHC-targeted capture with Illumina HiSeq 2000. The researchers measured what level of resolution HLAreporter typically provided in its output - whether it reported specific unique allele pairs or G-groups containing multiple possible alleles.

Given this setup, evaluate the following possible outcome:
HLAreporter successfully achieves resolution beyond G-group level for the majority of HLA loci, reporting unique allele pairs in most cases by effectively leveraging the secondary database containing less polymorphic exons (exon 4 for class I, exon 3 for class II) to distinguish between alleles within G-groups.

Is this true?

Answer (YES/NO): NO